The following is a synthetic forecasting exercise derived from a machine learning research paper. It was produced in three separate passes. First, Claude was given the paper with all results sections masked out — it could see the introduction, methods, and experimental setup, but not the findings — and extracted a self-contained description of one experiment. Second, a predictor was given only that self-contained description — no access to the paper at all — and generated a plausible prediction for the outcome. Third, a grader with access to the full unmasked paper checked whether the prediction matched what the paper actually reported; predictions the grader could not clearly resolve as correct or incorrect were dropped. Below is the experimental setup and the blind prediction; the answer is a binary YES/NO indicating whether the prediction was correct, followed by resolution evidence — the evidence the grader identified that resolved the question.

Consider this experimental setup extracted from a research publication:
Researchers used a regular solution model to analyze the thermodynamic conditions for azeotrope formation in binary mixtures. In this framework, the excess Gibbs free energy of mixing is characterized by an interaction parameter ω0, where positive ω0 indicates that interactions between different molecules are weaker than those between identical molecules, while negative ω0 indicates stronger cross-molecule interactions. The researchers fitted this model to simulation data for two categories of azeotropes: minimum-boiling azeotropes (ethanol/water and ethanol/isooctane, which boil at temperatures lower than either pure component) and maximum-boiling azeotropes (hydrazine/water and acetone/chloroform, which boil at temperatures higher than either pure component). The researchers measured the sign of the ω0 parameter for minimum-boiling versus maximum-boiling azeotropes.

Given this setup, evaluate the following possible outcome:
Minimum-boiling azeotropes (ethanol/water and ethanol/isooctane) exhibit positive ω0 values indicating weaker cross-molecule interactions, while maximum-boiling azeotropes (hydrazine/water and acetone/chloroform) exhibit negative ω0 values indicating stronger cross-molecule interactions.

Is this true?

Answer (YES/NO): YES